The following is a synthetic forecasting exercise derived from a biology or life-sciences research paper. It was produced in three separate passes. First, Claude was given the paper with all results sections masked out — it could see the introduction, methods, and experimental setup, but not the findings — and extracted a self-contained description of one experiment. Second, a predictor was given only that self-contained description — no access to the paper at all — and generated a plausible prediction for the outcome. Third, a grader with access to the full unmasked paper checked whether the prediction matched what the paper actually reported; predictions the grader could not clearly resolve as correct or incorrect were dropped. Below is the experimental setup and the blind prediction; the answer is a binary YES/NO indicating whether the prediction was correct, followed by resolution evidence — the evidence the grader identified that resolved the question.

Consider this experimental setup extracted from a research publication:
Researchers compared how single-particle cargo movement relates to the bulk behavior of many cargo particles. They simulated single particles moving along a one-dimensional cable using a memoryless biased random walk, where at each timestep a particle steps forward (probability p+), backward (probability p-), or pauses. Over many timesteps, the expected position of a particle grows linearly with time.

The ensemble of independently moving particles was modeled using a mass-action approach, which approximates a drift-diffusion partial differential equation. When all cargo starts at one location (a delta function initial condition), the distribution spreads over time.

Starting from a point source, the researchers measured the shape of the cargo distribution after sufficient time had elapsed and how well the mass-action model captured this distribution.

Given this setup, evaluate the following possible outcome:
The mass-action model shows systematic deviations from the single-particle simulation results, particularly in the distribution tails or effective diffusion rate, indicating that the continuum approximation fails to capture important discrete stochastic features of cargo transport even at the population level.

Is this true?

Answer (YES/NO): NO